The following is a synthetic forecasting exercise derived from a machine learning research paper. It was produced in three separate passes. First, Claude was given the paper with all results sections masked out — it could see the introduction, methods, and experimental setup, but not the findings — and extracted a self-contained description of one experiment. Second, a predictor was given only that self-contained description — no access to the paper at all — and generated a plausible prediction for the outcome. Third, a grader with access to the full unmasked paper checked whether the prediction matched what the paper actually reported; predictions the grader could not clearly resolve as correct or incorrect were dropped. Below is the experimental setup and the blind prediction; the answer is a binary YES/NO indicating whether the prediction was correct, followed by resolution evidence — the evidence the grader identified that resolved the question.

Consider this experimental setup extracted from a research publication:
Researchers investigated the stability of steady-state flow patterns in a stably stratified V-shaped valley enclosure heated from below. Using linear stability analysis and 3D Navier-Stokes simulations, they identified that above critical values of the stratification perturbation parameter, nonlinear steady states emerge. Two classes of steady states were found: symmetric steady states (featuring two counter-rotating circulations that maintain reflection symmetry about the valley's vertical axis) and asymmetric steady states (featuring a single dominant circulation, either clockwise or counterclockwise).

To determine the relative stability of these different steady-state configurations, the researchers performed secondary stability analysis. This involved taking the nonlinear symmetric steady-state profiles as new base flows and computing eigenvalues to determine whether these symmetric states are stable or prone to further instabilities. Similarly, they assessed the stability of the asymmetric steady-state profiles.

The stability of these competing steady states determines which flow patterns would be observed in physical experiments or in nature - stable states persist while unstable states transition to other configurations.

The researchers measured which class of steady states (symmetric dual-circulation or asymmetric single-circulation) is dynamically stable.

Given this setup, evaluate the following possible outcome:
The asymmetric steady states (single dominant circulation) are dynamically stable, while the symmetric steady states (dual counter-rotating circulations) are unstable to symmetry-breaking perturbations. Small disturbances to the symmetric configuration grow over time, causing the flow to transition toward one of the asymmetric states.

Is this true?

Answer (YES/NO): YES